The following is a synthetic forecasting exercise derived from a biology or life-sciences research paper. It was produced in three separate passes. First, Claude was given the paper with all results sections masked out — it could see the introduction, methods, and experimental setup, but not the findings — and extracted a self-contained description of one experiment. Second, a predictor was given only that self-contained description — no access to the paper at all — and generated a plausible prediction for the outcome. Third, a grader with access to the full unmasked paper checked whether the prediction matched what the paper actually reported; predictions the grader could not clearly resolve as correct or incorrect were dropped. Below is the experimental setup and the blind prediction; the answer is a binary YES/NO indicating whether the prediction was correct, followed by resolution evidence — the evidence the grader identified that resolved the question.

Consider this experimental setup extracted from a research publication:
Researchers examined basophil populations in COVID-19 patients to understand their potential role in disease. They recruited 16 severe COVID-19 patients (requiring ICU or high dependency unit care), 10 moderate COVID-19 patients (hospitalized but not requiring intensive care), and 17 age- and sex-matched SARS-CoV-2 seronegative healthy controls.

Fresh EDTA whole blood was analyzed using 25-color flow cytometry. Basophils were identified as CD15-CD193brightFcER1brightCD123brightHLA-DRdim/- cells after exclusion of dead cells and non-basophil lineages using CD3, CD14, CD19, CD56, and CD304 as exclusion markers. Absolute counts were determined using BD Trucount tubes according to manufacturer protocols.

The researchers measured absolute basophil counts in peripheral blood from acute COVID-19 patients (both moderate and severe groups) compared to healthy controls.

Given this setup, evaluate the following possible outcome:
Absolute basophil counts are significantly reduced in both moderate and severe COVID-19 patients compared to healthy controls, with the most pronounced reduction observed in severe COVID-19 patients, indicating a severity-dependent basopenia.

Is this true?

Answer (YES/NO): YES